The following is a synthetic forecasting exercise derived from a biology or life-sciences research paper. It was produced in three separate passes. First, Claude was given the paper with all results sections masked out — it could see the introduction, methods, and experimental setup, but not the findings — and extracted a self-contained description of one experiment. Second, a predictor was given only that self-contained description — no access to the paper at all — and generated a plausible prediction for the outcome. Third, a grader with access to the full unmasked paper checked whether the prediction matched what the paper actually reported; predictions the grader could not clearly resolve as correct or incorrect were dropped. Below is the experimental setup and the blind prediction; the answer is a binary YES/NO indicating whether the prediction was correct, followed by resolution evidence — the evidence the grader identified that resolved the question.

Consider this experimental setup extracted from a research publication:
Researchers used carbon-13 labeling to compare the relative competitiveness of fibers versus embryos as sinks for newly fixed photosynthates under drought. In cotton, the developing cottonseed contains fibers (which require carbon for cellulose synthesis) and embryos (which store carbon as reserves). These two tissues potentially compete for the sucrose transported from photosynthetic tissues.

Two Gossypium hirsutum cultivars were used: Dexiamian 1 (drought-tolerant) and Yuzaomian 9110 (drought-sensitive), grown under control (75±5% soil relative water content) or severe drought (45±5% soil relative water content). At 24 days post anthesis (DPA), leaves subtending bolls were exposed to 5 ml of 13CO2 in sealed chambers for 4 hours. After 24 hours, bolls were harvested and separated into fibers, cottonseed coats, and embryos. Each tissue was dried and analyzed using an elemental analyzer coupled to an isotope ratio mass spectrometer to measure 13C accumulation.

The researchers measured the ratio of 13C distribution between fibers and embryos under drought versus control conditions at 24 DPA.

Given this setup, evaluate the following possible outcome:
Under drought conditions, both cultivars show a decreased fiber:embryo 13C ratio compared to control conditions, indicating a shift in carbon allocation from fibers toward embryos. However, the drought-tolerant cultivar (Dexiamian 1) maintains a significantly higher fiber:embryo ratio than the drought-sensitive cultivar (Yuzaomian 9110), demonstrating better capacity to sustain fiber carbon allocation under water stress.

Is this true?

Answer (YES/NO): NO